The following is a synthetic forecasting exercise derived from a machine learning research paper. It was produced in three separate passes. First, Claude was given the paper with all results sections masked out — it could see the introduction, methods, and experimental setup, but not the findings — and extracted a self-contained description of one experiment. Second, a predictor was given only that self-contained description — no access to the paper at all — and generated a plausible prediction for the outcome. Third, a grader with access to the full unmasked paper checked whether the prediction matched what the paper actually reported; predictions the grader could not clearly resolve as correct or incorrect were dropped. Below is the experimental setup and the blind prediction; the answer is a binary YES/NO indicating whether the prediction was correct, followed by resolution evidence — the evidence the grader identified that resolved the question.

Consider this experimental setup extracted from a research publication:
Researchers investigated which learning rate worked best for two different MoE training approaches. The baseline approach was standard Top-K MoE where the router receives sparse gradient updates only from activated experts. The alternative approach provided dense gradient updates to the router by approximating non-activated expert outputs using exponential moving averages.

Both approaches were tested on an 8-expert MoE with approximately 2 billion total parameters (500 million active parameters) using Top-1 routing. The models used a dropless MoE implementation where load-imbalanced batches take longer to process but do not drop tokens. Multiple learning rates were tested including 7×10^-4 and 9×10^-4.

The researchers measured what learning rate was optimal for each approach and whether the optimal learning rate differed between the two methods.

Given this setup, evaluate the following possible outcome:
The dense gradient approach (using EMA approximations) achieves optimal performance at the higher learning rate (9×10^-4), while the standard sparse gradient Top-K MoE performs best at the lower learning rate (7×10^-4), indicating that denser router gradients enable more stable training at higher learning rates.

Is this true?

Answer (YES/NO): YES